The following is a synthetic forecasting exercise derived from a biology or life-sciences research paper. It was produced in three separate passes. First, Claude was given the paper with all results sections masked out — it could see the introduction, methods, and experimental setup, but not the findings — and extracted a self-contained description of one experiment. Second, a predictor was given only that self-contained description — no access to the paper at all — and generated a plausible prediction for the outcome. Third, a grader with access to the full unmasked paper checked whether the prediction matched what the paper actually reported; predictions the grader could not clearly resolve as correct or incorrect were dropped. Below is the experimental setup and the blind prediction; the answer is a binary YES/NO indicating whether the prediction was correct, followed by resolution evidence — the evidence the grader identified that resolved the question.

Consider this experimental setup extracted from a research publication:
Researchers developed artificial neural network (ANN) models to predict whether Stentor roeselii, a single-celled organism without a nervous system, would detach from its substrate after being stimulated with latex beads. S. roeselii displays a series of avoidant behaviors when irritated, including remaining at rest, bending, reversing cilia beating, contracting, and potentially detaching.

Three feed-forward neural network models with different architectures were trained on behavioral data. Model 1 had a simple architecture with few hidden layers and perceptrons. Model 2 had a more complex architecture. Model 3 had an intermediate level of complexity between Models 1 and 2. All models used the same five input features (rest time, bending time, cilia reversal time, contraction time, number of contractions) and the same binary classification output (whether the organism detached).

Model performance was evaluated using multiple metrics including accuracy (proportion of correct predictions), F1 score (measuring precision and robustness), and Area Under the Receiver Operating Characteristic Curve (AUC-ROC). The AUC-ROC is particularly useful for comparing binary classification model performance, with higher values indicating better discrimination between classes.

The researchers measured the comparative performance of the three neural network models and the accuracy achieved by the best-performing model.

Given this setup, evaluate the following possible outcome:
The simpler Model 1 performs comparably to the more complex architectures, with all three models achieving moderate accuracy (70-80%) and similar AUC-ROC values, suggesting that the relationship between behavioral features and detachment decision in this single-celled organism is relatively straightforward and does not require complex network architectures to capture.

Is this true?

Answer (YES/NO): NO